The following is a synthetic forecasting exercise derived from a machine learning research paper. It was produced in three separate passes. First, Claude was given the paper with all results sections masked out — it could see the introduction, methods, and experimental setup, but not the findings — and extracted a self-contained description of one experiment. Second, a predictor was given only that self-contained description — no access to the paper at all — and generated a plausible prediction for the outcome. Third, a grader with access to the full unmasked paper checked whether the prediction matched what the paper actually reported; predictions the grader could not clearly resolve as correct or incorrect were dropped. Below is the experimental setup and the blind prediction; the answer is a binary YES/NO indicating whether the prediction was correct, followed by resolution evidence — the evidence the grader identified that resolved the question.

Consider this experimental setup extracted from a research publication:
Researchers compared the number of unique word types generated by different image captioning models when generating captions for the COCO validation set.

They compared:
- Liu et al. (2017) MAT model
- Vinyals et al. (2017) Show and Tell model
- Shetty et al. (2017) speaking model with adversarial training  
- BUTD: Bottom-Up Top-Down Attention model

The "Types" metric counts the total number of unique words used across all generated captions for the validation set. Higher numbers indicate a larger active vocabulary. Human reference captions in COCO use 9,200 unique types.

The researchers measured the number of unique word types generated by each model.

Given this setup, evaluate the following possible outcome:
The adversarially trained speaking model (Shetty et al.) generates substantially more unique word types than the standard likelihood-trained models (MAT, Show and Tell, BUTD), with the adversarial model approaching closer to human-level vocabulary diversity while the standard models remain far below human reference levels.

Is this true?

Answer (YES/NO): YES